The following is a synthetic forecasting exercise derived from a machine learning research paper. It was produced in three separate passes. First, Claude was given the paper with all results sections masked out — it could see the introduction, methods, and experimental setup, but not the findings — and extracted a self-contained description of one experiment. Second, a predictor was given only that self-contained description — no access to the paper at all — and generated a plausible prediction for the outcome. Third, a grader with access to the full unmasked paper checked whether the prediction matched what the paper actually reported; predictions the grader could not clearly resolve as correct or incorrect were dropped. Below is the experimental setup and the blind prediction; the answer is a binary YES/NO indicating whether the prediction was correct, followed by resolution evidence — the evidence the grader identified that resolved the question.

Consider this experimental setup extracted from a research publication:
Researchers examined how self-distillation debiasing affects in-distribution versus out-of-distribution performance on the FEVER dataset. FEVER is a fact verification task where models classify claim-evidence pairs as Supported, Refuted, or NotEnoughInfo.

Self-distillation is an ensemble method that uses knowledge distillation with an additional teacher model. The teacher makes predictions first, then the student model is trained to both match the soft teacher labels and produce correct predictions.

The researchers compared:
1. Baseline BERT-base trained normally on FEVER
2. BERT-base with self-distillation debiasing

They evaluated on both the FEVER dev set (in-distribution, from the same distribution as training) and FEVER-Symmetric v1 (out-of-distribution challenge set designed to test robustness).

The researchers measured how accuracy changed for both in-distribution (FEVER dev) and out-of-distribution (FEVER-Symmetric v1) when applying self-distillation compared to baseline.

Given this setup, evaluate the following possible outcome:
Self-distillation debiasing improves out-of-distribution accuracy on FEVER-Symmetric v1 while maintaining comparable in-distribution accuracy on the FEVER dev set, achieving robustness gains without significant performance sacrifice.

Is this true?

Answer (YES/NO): NO